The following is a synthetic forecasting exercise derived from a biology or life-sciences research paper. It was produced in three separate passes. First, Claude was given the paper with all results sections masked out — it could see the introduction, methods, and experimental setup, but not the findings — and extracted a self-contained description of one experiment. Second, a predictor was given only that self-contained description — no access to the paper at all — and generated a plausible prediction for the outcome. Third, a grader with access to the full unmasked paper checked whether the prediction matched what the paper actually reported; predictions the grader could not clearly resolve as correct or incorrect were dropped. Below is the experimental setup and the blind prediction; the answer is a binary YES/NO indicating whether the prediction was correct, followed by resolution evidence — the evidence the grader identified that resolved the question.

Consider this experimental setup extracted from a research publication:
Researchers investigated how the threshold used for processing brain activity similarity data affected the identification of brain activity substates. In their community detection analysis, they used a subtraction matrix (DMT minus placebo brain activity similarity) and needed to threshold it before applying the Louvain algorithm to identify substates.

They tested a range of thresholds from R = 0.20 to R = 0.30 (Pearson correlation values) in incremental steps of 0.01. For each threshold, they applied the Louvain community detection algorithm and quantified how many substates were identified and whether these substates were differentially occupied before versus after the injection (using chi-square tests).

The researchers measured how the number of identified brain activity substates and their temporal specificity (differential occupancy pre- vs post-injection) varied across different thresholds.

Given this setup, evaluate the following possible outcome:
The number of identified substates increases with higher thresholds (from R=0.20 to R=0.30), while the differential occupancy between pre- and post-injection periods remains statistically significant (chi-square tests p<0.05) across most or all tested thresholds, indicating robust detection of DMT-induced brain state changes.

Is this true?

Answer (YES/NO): NO